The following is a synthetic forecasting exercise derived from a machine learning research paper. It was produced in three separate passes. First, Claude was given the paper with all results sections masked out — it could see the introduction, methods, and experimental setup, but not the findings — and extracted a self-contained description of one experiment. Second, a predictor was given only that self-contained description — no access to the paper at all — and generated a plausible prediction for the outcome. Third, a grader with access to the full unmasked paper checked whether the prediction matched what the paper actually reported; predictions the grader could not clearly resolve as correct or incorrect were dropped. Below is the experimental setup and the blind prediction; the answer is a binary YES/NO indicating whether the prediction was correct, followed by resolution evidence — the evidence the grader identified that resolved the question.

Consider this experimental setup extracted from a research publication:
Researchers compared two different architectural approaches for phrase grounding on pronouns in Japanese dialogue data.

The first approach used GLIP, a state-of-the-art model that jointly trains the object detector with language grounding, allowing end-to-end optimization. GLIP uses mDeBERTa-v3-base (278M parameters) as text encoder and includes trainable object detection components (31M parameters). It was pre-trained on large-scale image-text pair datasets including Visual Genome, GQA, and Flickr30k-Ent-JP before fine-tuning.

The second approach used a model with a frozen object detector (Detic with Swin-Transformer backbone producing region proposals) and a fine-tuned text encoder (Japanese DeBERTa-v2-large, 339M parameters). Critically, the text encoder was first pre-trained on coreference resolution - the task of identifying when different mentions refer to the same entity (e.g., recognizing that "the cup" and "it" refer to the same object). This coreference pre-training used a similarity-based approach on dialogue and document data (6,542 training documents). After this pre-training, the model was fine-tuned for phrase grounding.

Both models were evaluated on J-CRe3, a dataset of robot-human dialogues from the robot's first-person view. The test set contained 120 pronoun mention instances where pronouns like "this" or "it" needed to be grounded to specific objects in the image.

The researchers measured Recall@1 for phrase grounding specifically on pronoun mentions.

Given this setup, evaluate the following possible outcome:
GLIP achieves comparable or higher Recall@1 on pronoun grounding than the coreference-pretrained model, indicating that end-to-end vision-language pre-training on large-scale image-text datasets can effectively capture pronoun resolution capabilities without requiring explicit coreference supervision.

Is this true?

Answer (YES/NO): NO